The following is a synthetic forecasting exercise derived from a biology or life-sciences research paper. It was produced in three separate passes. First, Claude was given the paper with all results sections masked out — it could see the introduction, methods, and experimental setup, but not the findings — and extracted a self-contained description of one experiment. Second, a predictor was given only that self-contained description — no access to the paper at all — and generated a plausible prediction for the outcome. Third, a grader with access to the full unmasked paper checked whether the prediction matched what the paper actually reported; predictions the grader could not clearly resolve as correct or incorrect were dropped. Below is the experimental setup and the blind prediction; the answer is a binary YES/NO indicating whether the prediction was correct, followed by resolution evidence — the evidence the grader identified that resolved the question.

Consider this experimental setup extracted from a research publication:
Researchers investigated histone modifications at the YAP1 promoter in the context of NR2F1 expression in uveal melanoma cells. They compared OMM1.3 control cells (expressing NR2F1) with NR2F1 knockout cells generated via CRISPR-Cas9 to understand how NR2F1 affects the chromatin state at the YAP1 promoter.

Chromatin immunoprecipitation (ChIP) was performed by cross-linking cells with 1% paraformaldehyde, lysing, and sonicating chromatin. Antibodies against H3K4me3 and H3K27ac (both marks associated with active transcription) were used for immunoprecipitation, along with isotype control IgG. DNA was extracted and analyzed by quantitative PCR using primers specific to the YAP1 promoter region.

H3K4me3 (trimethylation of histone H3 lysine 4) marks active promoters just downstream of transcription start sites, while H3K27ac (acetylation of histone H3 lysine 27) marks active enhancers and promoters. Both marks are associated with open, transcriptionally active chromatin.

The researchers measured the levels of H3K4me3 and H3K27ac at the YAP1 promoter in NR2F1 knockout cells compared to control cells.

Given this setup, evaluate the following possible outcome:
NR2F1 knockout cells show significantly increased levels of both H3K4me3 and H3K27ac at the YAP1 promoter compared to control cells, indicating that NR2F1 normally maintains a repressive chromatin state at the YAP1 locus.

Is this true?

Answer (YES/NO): YES